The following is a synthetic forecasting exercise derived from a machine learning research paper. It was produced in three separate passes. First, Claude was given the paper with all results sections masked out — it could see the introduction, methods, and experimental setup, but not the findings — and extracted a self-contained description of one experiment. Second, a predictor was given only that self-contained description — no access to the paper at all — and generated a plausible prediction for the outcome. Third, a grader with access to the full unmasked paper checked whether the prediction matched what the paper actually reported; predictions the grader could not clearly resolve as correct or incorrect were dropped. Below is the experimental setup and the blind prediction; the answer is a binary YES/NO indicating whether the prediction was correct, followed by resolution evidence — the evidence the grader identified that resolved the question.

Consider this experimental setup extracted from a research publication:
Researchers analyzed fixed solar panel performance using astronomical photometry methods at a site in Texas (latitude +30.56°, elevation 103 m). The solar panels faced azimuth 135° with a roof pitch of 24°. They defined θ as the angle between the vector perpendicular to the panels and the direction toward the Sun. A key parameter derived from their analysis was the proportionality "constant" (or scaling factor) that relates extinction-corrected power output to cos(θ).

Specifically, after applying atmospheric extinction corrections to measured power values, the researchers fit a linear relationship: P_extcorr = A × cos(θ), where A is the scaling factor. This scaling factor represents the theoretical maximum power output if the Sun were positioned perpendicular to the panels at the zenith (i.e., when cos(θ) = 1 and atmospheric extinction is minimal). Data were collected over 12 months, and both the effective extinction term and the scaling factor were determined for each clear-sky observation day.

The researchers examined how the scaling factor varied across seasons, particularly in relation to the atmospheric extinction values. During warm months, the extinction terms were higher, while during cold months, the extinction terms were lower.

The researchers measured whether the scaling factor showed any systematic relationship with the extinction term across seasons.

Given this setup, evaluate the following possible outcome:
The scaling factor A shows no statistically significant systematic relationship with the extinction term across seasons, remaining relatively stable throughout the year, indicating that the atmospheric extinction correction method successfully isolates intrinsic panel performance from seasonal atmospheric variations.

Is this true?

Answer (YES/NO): NO